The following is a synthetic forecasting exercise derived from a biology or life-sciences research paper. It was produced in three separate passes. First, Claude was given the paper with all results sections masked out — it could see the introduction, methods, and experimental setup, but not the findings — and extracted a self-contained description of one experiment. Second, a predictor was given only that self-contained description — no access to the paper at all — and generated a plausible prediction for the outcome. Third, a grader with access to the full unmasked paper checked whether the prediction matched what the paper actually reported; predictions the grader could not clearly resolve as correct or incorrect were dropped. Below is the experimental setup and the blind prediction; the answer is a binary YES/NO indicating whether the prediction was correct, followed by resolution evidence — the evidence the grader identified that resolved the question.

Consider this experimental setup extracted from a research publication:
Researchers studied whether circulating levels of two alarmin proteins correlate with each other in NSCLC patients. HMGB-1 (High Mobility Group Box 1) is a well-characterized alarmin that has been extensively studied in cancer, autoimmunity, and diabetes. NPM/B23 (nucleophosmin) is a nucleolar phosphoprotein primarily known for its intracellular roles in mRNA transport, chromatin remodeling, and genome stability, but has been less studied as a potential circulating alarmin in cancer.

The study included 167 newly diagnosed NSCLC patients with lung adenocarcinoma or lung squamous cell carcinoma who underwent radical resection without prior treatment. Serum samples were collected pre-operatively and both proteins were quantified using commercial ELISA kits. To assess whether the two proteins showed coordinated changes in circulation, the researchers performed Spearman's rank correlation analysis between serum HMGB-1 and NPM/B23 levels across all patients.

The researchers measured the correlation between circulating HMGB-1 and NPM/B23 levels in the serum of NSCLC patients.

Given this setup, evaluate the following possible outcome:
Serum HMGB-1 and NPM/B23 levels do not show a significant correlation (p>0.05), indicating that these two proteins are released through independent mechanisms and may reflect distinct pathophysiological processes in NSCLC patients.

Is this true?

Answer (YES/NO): NO